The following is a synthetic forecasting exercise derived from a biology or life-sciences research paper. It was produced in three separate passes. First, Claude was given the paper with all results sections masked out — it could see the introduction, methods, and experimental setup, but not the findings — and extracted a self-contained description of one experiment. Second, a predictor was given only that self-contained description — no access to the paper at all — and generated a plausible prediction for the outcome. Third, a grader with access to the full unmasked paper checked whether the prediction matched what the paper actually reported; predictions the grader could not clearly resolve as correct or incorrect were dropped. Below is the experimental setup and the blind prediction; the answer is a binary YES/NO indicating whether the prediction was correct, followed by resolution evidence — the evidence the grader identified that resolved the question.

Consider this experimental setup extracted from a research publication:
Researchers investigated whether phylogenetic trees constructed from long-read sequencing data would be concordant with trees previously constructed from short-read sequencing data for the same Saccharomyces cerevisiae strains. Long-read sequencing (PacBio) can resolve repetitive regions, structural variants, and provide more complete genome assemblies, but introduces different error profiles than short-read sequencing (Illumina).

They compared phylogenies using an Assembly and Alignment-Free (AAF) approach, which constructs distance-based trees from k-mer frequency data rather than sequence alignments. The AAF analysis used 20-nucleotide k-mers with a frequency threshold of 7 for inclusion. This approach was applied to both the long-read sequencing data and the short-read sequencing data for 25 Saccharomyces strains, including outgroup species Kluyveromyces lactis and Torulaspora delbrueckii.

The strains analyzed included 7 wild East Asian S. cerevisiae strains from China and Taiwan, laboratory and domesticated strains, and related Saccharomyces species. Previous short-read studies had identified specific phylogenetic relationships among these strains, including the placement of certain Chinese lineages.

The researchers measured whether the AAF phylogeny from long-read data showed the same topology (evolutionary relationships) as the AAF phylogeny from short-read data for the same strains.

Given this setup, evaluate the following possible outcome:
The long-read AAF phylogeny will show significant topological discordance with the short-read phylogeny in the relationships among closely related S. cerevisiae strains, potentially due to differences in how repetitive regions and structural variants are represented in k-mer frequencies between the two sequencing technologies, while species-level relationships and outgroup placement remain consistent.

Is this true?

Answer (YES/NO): NO